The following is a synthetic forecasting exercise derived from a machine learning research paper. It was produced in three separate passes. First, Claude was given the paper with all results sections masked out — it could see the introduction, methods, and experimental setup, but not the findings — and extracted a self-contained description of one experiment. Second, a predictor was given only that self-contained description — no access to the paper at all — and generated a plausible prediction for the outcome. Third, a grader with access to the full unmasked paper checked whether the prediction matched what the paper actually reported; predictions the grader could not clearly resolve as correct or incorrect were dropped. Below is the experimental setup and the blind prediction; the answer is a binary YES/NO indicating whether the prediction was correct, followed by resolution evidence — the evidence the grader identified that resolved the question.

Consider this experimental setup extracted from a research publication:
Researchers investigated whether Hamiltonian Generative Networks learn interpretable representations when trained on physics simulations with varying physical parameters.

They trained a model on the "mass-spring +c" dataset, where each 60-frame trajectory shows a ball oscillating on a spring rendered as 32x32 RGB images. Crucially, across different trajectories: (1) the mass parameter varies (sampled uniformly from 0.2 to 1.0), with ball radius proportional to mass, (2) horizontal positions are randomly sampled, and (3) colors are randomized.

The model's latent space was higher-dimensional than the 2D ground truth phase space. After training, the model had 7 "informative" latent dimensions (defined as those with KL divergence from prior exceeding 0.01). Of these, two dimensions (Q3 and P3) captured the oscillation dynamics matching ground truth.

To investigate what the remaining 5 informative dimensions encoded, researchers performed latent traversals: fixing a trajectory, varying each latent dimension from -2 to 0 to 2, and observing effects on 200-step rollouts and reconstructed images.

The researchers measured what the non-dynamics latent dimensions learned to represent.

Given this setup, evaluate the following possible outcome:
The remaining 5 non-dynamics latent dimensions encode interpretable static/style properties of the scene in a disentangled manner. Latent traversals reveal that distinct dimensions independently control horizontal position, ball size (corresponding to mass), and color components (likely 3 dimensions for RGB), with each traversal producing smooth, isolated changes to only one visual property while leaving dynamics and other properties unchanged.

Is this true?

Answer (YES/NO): NO